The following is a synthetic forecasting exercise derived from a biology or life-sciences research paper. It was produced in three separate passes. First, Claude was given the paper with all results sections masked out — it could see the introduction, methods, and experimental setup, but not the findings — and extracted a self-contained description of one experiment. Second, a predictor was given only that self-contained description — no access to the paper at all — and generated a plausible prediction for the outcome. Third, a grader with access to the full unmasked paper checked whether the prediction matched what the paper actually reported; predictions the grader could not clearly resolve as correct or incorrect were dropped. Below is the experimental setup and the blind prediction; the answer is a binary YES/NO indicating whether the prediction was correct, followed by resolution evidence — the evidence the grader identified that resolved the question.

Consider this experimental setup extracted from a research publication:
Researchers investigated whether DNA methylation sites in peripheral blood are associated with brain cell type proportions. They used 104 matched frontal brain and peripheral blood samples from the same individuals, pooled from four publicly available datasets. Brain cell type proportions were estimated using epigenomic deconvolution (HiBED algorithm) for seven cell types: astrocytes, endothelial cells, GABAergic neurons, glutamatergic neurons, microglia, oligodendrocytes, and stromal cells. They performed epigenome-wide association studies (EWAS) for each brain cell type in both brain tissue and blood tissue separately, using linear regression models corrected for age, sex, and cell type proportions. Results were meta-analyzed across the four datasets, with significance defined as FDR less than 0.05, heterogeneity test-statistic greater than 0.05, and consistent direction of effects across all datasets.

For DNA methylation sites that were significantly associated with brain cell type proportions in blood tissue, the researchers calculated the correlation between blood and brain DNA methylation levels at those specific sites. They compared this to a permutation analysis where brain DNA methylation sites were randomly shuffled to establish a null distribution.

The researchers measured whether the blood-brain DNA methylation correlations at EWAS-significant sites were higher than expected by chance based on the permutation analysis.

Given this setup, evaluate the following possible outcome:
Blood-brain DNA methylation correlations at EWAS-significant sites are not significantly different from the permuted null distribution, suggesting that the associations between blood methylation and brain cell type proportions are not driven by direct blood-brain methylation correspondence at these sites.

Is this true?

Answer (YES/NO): NO